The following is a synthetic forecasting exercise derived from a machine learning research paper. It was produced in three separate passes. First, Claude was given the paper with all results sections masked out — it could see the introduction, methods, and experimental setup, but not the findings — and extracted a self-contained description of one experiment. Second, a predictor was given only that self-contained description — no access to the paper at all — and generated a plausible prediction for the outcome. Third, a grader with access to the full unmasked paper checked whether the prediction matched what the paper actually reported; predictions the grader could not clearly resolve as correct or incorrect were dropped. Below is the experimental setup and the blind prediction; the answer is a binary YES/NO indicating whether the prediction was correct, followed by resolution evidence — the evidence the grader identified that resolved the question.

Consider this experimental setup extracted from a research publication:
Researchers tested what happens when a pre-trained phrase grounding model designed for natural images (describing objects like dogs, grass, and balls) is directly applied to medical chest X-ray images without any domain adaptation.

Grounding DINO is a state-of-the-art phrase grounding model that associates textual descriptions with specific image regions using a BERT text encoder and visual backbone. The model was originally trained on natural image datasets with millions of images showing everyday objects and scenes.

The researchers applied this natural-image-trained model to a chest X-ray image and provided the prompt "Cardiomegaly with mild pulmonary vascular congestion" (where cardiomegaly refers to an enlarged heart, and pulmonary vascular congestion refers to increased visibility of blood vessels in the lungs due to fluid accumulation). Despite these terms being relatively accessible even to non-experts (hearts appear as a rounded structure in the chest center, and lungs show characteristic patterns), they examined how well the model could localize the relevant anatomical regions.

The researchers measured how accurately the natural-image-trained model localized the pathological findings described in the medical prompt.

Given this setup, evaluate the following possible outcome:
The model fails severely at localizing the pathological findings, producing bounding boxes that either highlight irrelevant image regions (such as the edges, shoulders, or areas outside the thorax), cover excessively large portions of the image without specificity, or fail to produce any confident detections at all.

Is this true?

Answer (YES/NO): YES